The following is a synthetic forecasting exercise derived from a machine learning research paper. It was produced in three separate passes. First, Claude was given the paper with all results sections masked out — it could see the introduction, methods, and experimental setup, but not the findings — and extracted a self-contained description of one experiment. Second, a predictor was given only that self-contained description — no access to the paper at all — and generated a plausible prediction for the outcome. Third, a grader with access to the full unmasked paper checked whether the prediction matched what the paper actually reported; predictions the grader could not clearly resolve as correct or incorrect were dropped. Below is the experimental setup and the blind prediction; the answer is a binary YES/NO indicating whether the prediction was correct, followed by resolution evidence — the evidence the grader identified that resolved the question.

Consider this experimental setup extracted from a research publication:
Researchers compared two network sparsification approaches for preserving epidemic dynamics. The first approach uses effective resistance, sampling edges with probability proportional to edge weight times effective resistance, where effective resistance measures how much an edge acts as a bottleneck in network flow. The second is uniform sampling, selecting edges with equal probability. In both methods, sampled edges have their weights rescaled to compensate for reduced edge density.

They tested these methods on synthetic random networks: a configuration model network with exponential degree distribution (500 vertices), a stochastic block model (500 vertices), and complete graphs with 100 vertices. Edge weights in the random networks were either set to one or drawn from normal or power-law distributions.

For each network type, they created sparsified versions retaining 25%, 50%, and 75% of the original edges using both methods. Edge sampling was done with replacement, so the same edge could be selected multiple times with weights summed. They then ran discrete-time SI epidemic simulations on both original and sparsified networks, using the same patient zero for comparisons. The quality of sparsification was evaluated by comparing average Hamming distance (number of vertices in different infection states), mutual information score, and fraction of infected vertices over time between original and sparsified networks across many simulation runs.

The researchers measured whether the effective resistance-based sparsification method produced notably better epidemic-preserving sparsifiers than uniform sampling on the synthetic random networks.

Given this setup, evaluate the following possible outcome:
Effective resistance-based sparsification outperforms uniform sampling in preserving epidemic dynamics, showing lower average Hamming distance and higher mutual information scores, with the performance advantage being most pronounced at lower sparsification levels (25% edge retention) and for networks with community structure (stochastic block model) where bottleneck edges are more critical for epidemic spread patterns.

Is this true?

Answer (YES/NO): NO